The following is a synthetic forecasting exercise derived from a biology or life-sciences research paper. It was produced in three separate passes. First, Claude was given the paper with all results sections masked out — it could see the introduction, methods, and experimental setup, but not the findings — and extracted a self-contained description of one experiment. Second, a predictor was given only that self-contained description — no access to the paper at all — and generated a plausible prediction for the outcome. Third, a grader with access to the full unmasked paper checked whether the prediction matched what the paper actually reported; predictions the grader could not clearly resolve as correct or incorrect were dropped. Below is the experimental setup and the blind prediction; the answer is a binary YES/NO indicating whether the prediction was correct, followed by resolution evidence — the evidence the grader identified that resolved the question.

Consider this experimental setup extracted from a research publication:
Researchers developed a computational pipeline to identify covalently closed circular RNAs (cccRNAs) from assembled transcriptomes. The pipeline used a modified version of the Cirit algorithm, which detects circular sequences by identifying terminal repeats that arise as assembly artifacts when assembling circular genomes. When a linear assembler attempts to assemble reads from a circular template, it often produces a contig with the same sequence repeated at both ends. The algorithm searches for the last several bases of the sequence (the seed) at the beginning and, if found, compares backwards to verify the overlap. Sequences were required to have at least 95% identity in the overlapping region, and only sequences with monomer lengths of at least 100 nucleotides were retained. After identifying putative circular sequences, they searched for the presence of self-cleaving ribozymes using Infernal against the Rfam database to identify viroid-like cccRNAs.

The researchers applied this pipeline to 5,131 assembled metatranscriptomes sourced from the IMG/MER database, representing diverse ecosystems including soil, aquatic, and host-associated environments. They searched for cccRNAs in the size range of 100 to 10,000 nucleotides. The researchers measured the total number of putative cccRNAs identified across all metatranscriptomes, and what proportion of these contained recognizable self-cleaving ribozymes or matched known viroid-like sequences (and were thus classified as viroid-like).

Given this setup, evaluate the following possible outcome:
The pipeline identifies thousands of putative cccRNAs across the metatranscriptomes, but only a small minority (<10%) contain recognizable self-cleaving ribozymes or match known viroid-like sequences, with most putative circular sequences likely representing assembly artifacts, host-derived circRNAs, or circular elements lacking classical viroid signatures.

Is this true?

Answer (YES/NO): NO